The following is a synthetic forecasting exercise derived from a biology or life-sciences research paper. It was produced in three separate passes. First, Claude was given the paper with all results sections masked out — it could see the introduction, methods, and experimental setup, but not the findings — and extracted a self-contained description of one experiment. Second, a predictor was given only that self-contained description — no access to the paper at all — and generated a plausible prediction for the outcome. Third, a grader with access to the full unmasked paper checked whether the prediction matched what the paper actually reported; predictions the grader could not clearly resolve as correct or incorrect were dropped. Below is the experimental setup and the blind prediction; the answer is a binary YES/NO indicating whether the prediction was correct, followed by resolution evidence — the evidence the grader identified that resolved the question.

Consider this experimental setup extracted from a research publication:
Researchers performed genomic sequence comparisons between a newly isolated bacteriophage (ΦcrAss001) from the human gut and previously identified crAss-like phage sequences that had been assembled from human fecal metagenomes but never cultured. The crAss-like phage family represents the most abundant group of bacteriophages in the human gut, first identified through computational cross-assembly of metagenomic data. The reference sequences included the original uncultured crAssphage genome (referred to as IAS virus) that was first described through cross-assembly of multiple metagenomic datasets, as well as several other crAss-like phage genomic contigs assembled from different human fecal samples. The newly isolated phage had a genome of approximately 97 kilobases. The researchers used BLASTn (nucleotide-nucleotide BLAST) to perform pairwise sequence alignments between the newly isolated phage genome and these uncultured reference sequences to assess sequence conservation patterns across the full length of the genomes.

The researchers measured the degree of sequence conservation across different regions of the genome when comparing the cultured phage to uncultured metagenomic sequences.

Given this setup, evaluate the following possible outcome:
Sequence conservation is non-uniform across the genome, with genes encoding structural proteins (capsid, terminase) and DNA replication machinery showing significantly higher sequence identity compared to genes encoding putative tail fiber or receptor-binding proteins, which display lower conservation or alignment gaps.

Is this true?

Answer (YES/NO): YES